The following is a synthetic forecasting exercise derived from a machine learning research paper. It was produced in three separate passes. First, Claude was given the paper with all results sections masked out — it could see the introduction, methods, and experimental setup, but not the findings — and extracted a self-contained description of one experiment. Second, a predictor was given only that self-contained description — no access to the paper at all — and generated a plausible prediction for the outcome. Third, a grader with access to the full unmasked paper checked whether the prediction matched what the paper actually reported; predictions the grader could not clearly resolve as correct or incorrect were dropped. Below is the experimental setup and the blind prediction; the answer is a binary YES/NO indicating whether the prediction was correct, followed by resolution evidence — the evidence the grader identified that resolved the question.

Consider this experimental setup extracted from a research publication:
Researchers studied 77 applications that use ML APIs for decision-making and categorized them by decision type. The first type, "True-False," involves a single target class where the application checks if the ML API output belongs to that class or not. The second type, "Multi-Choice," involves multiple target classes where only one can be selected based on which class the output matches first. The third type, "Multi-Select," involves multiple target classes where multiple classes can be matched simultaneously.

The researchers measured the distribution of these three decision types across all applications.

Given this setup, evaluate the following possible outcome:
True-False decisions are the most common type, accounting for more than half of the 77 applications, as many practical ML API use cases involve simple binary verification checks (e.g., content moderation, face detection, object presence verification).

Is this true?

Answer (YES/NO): NO